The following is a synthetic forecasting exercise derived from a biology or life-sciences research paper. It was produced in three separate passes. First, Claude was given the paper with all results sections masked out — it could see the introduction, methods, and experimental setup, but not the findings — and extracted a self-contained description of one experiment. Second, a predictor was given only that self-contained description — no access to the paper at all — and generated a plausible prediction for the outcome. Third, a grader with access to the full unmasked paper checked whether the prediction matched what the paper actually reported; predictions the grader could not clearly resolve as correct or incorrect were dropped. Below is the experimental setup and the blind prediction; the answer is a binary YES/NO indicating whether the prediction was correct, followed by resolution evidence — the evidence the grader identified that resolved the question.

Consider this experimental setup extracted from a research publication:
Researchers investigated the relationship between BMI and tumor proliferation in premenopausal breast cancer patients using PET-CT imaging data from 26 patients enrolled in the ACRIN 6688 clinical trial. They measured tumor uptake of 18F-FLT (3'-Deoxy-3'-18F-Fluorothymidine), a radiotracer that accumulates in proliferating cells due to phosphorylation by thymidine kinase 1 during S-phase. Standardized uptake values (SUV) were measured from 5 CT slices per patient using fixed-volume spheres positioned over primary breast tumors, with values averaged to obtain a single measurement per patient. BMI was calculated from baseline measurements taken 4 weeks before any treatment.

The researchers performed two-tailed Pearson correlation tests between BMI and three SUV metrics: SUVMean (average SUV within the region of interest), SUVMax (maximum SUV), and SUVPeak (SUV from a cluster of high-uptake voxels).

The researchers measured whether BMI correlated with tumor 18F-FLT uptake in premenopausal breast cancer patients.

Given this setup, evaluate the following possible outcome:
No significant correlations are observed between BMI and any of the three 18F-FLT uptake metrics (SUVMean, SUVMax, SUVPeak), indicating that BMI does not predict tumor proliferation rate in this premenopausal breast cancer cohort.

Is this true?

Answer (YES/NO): YES